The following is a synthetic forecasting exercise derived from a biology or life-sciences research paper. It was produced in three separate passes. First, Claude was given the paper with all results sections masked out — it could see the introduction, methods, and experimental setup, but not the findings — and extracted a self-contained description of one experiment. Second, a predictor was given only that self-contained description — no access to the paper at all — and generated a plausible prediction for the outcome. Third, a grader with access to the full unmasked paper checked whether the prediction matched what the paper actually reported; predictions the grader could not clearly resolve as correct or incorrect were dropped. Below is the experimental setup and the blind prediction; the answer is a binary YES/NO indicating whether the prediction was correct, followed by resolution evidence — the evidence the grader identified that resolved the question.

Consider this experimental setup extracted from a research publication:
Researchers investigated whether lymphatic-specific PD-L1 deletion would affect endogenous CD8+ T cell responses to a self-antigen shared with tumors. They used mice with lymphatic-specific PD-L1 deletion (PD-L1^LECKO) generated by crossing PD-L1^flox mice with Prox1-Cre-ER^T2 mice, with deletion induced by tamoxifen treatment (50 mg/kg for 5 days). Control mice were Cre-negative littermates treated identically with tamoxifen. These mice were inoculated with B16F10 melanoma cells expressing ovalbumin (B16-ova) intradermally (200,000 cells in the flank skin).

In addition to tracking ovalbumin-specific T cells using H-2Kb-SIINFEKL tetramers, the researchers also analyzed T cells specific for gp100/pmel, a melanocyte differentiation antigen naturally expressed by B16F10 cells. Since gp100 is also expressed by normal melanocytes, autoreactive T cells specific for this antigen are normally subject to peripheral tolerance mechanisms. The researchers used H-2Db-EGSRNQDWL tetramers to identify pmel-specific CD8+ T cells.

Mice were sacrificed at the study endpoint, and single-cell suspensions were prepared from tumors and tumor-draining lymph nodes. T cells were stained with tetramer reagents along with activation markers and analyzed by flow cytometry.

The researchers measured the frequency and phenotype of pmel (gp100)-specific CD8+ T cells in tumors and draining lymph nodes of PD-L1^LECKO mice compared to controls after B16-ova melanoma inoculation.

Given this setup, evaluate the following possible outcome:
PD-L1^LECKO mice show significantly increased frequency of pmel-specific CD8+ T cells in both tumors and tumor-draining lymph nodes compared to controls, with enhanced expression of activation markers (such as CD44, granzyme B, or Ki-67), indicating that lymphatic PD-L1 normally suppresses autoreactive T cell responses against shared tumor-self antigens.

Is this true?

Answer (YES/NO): NO